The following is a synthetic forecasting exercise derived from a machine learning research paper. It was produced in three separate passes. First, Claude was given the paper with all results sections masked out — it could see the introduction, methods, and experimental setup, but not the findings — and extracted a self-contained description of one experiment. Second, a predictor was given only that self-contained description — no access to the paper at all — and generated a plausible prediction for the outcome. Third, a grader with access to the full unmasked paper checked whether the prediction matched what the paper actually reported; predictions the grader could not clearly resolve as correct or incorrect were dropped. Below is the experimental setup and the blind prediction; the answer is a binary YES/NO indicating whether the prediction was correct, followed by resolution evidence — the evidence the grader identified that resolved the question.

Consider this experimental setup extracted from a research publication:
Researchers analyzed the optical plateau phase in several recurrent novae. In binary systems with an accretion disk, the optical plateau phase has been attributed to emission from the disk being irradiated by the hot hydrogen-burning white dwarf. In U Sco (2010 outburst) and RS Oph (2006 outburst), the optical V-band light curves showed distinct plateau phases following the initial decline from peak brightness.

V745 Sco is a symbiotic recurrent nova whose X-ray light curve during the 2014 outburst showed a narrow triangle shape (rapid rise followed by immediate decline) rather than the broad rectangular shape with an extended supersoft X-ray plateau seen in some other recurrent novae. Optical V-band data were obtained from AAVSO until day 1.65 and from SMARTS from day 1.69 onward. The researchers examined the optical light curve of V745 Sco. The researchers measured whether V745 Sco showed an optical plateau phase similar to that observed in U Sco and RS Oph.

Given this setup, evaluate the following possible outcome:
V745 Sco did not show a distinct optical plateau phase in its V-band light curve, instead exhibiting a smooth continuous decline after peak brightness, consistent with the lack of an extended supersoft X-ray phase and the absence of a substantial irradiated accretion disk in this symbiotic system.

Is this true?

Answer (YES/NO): NO